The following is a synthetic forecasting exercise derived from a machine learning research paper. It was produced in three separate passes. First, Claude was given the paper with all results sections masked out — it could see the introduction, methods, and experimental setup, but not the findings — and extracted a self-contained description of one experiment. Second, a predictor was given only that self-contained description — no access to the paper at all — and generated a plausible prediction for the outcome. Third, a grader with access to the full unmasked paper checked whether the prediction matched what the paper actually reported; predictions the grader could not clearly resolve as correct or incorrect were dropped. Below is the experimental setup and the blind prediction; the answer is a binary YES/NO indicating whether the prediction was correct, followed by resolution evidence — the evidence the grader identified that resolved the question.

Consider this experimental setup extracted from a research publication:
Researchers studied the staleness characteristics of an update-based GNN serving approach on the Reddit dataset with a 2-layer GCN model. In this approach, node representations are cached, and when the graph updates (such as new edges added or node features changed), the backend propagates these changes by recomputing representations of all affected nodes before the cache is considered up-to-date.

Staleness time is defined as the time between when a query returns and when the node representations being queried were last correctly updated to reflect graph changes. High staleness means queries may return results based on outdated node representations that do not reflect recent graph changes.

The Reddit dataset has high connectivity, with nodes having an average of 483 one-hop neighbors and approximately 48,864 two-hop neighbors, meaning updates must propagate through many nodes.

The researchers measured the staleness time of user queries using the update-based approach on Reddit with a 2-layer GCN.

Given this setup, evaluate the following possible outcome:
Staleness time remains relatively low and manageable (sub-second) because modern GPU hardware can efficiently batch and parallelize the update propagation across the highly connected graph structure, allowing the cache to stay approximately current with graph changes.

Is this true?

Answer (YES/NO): NO